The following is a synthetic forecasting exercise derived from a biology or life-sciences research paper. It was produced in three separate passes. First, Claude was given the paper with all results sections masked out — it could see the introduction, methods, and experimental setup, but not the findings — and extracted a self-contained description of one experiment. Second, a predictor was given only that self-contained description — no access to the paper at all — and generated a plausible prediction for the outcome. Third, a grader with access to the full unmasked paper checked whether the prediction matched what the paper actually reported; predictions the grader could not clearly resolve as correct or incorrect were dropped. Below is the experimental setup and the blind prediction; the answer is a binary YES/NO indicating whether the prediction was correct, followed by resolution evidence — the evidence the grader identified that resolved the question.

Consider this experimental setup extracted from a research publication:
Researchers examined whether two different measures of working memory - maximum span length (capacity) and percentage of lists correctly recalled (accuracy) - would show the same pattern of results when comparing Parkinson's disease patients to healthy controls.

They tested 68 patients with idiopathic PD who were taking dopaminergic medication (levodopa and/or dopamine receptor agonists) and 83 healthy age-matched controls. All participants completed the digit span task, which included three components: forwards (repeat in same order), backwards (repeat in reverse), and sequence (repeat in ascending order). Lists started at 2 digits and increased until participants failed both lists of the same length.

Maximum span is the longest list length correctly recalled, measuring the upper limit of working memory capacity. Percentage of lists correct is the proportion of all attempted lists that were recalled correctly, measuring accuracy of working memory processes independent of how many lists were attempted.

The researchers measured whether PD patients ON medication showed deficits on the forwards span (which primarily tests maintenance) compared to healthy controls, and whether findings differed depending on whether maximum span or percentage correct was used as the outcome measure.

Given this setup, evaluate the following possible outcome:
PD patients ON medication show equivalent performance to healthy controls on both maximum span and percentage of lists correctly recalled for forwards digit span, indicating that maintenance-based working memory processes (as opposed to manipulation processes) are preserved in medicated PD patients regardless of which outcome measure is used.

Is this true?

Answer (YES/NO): NO